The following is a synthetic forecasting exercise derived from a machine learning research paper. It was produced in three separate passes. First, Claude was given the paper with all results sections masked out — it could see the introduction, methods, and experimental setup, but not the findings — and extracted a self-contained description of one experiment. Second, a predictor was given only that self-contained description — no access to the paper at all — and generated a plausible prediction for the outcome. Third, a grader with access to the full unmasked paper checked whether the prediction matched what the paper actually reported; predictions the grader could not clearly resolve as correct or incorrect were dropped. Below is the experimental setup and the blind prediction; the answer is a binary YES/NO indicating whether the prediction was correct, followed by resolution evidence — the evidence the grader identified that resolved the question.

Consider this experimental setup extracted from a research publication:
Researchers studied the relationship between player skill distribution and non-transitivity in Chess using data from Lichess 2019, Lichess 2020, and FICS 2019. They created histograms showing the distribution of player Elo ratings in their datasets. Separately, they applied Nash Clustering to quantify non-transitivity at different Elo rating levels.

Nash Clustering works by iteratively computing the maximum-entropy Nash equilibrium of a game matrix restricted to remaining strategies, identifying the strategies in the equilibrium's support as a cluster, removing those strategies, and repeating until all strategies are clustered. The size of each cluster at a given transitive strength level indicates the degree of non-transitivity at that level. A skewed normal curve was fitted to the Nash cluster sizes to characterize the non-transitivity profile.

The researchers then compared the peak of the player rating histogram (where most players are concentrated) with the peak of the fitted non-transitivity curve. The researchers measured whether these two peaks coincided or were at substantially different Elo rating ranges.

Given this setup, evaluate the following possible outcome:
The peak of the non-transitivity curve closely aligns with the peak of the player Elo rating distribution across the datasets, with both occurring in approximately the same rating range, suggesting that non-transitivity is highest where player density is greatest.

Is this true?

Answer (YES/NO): YES